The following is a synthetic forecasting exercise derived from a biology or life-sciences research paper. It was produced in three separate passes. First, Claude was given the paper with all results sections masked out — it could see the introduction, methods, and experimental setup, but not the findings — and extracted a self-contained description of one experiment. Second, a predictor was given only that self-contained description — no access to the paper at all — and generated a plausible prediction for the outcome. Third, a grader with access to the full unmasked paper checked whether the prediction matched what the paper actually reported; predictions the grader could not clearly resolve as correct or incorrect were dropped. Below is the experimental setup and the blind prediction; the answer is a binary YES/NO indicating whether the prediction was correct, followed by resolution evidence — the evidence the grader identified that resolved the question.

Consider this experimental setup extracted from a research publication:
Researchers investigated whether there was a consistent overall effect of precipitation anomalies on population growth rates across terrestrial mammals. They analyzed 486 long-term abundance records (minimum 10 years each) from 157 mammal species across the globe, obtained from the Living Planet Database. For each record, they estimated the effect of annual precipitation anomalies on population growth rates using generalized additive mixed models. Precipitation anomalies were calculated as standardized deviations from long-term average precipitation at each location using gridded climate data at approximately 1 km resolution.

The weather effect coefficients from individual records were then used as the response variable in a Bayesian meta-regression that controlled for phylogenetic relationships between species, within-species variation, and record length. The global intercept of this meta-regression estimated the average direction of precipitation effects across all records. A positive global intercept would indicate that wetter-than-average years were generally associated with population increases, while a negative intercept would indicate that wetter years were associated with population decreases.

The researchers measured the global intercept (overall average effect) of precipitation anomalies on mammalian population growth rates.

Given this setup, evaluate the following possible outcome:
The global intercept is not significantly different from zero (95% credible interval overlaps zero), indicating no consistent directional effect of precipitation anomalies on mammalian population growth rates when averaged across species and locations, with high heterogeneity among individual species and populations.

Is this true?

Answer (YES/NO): YES